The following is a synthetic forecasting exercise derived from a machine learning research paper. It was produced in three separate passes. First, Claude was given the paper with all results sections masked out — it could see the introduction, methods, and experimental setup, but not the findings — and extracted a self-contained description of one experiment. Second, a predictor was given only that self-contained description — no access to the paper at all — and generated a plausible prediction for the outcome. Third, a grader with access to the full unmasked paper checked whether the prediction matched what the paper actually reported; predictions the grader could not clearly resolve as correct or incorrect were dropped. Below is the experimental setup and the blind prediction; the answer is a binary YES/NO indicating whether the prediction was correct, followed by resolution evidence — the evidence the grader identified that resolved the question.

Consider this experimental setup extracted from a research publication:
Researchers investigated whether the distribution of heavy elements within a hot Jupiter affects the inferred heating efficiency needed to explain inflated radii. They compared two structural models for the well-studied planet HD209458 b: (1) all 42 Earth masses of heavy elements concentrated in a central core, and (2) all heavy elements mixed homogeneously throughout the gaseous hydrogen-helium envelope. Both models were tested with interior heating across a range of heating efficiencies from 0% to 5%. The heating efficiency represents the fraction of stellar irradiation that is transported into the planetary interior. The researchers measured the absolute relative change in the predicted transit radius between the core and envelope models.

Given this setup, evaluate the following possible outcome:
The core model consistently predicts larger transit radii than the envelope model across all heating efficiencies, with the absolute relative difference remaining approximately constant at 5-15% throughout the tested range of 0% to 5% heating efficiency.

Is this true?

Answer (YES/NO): NO